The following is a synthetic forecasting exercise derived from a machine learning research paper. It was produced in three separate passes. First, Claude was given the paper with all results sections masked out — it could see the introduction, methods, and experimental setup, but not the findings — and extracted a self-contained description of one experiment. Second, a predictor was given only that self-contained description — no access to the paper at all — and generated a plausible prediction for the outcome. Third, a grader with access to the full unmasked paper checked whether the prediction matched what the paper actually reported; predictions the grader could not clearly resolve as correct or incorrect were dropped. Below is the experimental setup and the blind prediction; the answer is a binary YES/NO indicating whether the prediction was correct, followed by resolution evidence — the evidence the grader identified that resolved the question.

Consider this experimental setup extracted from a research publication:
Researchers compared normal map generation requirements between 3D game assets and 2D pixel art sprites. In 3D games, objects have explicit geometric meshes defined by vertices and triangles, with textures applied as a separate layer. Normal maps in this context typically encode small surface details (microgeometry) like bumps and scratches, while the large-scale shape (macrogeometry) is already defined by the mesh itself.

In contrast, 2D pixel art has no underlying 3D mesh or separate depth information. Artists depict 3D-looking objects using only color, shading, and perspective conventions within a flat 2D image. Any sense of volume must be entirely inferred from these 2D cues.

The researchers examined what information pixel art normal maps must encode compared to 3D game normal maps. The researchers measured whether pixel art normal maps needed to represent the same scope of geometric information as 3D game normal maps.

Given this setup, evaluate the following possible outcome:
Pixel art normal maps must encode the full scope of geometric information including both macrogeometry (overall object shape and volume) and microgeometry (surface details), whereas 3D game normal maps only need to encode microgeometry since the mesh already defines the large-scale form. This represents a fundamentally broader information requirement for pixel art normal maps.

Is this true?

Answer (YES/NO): NO